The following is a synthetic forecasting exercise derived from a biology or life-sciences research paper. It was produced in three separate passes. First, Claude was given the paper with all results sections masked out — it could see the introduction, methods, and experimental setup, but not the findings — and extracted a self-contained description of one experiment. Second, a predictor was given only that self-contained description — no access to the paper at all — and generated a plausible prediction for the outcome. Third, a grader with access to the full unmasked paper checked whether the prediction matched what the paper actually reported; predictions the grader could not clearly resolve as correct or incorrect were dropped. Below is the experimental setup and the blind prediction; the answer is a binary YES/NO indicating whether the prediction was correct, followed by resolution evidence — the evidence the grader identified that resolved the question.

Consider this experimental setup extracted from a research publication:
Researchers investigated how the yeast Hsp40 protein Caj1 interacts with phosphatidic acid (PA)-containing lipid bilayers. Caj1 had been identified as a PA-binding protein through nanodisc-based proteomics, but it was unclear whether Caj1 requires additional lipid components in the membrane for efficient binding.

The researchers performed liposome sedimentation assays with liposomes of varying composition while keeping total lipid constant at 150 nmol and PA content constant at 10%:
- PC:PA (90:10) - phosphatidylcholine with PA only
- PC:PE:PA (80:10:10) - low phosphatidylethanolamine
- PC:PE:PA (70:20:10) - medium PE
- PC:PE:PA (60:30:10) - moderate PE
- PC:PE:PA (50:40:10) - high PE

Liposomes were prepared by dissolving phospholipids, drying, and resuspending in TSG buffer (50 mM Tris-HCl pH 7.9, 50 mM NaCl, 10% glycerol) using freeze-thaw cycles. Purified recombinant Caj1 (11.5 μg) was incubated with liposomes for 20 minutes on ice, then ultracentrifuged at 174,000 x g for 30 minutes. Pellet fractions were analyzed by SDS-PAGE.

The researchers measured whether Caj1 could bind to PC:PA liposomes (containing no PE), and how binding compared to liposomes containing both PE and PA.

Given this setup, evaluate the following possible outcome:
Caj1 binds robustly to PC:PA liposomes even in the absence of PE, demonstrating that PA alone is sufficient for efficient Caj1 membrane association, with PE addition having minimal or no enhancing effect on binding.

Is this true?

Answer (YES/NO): NO